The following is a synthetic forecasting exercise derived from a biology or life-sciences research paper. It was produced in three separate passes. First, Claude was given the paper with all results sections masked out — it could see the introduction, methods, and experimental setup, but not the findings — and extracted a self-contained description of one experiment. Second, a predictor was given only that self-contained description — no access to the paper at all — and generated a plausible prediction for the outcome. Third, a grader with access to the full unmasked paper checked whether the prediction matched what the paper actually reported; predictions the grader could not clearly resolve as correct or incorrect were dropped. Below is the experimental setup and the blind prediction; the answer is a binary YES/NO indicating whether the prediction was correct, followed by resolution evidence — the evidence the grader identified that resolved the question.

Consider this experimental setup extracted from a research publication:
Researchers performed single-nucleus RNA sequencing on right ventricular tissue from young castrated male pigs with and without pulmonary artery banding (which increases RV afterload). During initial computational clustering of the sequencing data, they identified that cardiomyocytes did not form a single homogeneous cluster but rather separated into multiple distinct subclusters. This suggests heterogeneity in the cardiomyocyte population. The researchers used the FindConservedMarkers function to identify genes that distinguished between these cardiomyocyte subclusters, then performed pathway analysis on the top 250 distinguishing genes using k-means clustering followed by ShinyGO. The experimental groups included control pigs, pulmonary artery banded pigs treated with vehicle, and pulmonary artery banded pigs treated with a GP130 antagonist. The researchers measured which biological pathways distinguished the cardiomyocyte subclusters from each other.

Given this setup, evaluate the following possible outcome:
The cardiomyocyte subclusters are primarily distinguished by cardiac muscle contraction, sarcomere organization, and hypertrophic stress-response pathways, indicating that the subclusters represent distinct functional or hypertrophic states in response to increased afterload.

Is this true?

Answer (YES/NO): NO